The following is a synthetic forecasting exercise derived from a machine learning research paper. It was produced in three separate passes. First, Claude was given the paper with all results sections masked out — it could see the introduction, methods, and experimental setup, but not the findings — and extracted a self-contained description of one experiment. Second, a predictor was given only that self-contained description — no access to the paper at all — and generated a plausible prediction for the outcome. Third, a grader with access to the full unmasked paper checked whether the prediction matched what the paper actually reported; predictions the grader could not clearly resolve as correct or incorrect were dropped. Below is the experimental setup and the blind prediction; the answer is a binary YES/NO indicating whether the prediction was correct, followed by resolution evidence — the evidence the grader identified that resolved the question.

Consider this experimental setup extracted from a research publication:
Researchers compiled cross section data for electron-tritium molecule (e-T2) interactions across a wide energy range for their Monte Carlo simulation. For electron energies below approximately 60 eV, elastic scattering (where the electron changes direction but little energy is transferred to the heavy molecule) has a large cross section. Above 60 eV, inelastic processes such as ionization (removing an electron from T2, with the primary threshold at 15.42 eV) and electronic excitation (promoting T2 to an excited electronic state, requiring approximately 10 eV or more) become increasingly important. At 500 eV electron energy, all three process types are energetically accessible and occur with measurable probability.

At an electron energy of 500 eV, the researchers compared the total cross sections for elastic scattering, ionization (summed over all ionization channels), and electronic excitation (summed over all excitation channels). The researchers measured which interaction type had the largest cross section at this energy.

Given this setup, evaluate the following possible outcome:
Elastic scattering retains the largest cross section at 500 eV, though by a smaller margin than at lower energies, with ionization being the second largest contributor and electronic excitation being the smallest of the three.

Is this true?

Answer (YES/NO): NO